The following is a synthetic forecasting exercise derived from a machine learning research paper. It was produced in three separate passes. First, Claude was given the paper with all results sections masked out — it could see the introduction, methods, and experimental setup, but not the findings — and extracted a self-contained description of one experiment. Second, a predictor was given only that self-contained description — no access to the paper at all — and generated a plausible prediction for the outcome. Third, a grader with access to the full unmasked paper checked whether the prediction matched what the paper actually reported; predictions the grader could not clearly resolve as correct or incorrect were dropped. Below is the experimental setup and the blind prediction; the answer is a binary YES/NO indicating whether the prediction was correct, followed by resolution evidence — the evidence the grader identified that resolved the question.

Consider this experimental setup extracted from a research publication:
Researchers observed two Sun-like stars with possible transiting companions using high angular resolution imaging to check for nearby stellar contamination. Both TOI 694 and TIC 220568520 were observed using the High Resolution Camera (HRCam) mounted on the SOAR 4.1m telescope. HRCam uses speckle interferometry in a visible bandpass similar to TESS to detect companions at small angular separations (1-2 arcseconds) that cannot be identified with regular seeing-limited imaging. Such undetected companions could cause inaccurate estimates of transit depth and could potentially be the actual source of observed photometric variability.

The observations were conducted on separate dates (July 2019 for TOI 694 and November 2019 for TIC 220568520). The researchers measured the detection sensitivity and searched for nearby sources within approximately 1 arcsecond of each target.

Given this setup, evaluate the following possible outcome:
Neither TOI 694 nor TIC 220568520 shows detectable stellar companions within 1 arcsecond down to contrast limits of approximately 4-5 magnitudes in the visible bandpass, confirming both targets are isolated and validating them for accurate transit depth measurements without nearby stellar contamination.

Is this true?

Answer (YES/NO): YES